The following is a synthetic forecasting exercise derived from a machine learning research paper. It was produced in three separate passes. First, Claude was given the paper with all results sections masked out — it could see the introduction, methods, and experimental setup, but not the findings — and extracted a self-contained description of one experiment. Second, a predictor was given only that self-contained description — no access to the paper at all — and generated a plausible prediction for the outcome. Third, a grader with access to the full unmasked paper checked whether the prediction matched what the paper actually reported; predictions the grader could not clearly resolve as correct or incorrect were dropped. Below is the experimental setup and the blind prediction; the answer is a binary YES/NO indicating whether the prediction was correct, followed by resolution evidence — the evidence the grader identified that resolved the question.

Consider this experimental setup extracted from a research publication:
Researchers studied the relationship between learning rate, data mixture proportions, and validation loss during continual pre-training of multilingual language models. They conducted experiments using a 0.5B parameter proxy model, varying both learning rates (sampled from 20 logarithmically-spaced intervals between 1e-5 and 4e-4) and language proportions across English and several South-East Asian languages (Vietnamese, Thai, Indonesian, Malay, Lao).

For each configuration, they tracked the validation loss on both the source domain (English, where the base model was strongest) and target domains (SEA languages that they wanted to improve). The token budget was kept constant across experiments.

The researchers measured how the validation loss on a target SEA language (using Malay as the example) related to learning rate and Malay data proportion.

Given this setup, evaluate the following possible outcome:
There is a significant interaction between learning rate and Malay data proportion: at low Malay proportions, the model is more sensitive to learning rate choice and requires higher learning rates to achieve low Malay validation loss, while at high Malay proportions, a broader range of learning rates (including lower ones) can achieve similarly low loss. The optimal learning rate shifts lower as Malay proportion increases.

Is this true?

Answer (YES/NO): NO